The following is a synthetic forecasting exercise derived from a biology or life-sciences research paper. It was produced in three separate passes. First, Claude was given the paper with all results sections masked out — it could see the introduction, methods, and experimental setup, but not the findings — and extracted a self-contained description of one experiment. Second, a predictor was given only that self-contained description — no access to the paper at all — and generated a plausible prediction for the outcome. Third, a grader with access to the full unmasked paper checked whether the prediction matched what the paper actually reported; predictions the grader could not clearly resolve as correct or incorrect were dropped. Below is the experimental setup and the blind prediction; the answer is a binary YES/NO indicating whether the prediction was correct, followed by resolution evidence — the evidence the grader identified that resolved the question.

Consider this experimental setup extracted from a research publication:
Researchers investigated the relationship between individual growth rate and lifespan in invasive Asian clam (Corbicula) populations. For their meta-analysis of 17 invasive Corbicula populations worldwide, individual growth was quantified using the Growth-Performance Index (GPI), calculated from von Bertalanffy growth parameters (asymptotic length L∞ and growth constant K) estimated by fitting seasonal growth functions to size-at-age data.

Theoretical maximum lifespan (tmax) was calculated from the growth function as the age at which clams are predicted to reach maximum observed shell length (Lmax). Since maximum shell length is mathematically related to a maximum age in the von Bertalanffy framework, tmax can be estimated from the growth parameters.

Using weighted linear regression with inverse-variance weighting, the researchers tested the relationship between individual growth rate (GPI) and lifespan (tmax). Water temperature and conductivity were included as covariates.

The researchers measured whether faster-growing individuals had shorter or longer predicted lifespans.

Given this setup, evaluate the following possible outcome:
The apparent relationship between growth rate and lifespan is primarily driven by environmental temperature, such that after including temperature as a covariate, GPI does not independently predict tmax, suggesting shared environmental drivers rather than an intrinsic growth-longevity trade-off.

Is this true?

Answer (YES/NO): NO